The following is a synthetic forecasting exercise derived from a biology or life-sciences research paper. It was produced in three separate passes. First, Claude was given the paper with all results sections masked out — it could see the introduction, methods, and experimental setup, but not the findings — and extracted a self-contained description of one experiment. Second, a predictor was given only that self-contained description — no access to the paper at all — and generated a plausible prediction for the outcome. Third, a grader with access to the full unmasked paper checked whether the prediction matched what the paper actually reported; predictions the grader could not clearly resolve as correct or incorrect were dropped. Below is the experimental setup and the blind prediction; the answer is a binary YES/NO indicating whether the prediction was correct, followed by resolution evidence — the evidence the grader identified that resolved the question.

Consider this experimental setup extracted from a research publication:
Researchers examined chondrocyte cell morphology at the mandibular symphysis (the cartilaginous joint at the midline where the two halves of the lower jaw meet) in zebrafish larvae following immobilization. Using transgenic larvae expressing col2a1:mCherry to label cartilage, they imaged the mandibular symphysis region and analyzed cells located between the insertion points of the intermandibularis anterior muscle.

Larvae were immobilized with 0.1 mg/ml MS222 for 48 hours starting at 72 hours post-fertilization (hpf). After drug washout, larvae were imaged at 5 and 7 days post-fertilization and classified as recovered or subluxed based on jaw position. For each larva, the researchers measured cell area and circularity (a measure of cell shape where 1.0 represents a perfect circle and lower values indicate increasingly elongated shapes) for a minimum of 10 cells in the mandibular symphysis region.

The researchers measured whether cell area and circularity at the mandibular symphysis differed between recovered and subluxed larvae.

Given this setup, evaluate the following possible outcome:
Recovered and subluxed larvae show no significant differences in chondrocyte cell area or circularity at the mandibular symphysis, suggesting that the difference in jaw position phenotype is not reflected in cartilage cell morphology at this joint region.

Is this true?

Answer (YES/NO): NO